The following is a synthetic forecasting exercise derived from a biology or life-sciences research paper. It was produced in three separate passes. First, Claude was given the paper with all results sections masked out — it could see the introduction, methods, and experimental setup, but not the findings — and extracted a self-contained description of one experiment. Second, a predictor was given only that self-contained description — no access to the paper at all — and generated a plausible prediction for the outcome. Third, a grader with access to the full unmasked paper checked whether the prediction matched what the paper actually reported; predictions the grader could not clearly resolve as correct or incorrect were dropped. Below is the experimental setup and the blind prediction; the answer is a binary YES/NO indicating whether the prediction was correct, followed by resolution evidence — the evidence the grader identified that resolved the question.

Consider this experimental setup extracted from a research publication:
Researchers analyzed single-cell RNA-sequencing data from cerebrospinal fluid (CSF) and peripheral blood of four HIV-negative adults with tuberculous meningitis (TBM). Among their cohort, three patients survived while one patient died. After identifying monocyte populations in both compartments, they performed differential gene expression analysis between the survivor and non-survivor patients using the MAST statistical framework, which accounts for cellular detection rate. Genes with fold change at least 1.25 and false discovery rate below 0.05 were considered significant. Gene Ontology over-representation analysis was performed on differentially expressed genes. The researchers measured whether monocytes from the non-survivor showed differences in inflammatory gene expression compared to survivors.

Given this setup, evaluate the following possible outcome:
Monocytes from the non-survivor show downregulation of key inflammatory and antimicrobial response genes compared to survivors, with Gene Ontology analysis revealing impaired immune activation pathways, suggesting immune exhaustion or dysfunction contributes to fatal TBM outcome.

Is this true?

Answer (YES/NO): NO